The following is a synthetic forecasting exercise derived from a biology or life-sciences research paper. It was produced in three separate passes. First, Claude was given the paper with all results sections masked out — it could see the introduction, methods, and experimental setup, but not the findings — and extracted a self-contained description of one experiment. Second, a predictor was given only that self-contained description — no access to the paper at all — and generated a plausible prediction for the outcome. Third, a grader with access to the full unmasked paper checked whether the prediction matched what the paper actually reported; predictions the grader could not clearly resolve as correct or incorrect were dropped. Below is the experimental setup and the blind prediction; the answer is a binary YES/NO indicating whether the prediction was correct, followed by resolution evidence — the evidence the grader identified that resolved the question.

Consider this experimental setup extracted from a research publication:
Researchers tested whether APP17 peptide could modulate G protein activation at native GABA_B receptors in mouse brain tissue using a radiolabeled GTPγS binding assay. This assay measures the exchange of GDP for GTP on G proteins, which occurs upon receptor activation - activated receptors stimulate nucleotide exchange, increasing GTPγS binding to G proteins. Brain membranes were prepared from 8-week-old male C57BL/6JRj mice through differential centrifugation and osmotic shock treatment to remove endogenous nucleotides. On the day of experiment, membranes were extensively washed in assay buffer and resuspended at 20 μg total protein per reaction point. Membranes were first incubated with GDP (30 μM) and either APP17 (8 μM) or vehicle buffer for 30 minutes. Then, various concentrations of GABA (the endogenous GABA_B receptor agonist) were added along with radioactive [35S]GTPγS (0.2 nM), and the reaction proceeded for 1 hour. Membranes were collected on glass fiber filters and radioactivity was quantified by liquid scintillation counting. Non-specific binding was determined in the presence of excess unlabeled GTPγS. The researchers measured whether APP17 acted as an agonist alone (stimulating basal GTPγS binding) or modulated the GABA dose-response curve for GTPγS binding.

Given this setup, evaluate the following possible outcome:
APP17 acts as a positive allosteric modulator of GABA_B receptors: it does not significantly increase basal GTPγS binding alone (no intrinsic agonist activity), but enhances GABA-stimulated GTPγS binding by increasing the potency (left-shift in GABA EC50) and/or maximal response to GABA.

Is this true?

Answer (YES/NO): NO